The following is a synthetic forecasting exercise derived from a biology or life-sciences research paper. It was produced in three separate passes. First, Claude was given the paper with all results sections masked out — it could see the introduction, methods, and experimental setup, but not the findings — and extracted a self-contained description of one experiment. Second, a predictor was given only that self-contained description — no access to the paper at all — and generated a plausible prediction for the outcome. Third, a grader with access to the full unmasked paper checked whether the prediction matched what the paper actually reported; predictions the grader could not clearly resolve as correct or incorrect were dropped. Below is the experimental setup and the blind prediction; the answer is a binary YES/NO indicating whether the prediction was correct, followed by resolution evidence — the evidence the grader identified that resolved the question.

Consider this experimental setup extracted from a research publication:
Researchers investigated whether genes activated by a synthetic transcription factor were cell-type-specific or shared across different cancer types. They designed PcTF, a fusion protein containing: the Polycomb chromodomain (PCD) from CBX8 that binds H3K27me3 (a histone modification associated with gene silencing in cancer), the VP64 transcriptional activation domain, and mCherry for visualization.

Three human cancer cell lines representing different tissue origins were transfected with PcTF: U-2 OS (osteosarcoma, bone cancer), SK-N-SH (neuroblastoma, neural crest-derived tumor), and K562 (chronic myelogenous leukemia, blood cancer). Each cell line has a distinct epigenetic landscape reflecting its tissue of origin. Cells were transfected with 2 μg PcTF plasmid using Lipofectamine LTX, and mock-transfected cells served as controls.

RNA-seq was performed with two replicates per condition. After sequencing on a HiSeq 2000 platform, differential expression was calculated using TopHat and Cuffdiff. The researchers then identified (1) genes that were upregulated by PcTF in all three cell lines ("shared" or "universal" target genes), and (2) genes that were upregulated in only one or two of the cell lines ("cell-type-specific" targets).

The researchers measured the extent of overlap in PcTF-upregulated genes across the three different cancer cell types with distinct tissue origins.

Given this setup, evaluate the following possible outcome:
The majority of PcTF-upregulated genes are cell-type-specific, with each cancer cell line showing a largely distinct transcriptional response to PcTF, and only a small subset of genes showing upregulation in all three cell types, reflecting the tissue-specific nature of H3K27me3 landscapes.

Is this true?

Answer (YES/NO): YES